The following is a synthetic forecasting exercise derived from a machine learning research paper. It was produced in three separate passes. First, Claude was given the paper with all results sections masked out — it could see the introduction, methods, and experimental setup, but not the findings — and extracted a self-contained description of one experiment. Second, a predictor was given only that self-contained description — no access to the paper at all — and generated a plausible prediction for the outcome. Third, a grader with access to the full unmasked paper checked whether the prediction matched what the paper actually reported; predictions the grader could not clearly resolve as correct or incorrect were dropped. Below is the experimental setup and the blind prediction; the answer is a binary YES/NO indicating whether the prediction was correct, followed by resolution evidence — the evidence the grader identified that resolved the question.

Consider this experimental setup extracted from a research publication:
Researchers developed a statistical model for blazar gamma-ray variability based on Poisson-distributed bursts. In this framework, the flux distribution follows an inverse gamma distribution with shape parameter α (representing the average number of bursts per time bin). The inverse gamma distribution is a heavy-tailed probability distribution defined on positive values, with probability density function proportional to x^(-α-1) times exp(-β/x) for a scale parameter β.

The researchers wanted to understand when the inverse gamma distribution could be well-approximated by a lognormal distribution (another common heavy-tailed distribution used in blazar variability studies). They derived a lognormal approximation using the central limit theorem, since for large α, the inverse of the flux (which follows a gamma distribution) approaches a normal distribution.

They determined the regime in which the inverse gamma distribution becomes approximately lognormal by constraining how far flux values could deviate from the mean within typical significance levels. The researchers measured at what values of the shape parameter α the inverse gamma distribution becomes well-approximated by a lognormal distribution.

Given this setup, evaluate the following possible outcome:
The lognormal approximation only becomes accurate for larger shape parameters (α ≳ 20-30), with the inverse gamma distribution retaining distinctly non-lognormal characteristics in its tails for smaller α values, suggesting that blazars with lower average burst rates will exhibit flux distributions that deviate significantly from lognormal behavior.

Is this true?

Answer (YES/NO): YES